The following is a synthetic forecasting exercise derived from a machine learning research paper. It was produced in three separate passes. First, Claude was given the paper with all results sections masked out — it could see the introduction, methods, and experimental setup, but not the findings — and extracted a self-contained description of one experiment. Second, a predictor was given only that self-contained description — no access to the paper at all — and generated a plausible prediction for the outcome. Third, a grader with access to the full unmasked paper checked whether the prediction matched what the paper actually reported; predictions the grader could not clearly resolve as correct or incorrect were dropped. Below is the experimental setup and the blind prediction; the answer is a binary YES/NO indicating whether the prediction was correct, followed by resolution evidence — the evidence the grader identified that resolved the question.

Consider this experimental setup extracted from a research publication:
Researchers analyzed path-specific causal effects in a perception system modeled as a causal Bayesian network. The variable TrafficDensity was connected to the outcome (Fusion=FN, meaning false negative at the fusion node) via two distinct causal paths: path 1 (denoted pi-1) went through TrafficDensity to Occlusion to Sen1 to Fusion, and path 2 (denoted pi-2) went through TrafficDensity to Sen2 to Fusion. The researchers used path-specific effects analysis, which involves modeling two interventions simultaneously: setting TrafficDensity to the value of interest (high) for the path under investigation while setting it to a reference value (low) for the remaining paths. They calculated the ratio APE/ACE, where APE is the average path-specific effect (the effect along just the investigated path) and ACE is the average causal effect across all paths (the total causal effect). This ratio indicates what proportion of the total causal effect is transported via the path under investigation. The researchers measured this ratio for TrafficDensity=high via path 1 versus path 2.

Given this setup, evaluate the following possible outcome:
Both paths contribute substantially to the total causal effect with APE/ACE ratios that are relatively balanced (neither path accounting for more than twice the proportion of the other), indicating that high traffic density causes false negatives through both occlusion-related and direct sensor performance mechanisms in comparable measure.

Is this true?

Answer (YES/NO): NO